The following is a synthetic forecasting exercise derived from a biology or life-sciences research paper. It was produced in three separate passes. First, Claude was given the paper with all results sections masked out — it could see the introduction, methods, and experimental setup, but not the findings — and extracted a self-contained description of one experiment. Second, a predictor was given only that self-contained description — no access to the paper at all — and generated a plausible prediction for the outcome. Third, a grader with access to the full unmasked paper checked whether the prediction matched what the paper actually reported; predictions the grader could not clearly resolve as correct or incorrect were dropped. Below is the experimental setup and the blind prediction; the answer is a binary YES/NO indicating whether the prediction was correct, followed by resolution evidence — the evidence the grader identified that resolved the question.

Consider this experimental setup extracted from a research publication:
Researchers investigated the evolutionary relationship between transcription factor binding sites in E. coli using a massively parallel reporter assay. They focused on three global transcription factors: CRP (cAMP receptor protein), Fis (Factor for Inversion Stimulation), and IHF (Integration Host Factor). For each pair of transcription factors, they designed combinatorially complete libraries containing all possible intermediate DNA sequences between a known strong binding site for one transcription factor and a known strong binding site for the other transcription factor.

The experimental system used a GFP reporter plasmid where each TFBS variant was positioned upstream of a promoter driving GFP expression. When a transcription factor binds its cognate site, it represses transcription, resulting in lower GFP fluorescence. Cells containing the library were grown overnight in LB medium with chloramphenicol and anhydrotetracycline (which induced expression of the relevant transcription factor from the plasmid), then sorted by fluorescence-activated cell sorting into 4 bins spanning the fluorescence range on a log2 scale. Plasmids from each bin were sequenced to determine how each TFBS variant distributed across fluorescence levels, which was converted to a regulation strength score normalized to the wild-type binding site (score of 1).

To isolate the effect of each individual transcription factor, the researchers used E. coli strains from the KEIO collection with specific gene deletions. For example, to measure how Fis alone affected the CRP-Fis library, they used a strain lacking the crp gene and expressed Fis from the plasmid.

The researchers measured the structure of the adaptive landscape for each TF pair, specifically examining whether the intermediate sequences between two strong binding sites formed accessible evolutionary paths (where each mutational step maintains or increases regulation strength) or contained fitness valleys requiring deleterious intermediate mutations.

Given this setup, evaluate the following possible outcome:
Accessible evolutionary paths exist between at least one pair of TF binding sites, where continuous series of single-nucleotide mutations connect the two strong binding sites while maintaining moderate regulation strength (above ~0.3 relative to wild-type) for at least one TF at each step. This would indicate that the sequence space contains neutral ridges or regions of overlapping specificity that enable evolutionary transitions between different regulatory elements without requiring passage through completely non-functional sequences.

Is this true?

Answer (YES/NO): YES